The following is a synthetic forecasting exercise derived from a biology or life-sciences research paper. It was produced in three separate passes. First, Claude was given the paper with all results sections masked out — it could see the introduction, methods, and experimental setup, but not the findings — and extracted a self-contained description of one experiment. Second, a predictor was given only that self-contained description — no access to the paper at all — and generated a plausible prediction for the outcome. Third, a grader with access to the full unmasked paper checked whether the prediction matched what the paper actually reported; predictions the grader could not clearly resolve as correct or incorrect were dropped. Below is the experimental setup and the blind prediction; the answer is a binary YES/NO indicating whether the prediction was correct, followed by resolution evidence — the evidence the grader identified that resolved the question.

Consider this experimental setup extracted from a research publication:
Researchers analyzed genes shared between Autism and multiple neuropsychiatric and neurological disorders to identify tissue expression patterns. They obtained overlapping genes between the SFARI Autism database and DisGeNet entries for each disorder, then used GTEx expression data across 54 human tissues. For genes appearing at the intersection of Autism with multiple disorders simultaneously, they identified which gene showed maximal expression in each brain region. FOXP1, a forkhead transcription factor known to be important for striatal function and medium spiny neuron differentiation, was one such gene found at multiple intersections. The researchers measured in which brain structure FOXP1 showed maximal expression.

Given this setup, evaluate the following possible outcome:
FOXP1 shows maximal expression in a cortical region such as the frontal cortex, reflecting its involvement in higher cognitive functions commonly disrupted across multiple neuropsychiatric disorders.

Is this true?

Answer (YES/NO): NO